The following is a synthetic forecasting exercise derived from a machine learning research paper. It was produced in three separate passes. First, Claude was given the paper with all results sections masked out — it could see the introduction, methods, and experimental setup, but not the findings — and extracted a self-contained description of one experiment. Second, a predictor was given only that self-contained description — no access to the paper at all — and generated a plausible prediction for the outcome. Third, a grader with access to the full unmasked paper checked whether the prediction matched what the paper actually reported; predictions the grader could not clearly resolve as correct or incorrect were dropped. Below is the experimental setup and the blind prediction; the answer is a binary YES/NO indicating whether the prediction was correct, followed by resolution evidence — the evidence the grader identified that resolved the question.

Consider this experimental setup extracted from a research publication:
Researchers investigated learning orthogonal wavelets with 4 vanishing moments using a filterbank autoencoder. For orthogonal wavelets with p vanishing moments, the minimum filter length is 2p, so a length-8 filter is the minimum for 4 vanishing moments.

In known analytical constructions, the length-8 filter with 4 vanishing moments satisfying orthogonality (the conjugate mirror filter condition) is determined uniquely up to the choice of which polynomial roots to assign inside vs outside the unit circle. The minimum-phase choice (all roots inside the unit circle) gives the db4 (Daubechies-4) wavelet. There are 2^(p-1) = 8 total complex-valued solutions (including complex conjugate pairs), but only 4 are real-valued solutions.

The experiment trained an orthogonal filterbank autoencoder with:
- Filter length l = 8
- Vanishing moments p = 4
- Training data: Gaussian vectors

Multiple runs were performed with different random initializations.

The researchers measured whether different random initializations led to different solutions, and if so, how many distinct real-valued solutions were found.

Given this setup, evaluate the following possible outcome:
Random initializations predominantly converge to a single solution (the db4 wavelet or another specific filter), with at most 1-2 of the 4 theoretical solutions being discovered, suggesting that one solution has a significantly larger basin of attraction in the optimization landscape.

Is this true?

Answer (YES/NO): NO